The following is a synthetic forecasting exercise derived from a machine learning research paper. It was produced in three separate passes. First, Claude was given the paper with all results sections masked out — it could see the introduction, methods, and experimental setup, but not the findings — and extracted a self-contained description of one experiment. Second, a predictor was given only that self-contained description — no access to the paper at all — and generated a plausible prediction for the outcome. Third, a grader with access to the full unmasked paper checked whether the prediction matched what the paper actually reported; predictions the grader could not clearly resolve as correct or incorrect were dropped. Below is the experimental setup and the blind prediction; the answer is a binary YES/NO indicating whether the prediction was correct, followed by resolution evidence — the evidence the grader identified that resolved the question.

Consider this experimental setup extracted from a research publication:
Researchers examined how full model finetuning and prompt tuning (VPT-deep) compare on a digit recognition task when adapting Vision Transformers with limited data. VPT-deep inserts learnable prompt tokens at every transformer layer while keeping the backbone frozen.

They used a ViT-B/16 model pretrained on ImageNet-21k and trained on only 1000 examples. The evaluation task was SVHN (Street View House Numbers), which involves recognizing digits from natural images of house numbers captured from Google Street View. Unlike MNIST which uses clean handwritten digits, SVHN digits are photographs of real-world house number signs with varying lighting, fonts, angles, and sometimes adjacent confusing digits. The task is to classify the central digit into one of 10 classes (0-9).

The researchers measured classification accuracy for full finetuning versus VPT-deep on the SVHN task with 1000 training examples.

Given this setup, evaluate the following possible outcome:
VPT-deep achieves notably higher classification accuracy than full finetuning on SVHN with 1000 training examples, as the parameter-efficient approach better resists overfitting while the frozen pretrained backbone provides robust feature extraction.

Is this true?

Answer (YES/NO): NO